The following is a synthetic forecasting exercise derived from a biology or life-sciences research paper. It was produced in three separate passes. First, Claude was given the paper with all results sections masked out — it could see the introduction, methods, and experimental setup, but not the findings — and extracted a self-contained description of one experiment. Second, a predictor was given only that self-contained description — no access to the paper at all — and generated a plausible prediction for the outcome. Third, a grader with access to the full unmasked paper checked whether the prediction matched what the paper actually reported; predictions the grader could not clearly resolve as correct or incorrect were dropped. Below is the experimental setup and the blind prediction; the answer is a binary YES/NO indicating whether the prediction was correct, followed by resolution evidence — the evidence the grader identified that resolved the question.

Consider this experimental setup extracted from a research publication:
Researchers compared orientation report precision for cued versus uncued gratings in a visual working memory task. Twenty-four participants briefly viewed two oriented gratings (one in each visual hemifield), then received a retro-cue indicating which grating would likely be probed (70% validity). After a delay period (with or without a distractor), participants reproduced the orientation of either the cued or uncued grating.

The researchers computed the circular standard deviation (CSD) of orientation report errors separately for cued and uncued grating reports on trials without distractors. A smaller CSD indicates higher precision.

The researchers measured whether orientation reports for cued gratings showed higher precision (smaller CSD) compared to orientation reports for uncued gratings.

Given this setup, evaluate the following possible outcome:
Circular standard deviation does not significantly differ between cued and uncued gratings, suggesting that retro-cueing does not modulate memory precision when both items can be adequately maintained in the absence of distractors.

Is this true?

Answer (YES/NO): NO